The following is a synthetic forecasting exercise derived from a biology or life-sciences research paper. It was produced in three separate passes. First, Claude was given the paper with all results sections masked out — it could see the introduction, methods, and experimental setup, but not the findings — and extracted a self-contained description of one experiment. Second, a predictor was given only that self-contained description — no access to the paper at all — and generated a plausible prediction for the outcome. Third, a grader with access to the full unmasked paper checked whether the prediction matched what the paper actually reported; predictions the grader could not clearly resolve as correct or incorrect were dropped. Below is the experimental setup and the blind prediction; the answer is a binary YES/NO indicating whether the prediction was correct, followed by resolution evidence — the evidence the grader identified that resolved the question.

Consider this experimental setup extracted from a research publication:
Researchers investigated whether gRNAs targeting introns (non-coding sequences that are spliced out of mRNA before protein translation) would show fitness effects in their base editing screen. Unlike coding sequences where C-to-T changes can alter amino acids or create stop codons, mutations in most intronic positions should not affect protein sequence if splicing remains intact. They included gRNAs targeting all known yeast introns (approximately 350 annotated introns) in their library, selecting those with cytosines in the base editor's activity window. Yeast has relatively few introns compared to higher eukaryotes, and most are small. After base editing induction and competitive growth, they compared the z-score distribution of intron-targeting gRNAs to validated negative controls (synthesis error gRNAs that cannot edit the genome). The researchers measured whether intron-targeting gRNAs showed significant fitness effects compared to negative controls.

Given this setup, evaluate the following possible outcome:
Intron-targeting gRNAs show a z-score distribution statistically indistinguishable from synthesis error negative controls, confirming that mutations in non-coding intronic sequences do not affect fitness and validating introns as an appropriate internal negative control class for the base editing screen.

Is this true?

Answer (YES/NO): NO